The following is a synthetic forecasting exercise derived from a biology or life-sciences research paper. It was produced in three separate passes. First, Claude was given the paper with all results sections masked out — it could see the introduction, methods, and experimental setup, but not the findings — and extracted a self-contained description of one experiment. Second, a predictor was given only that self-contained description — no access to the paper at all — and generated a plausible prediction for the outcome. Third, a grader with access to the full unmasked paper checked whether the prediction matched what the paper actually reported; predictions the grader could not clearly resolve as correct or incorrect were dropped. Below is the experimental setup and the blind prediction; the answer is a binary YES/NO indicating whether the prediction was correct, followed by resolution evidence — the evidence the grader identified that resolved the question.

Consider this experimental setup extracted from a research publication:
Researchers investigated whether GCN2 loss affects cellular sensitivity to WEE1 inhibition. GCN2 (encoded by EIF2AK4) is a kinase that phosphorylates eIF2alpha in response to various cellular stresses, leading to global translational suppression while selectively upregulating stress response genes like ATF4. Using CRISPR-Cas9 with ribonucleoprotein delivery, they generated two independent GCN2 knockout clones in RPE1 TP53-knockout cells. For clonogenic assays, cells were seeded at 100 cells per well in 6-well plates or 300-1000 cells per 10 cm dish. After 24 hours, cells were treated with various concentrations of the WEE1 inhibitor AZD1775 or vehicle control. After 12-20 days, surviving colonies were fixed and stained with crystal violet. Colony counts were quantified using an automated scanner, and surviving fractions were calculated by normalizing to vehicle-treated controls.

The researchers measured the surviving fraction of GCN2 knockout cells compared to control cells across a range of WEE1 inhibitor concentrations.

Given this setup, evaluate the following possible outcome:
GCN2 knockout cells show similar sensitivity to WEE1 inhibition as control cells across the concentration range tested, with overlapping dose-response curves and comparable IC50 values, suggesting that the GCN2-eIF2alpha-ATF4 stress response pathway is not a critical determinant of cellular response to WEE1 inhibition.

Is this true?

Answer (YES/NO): NO